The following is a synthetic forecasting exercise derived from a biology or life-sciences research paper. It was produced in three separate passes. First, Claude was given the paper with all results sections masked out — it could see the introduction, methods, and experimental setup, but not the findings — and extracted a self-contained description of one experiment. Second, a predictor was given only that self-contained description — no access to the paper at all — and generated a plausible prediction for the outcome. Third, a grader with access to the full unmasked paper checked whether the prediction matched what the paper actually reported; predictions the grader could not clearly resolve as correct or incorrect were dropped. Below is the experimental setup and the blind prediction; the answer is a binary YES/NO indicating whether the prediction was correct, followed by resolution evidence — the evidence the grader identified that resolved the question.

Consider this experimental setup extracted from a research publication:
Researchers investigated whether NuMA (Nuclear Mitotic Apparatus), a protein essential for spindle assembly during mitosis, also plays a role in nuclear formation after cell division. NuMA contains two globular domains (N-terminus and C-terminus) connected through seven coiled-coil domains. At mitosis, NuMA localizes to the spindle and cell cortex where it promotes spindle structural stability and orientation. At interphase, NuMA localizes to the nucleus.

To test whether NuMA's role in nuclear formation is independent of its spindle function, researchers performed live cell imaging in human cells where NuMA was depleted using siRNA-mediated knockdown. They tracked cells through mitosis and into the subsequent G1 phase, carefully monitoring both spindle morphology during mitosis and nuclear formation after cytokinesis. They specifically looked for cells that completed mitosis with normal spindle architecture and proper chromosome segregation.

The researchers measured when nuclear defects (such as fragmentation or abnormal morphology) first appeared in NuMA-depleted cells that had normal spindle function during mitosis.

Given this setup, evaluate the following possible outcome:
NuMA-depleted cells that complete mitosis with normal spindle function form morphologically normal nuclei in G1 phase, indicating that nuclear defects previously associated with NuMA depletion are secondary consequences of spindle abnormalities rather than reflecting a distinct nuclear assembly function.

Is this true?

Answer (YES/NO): NO